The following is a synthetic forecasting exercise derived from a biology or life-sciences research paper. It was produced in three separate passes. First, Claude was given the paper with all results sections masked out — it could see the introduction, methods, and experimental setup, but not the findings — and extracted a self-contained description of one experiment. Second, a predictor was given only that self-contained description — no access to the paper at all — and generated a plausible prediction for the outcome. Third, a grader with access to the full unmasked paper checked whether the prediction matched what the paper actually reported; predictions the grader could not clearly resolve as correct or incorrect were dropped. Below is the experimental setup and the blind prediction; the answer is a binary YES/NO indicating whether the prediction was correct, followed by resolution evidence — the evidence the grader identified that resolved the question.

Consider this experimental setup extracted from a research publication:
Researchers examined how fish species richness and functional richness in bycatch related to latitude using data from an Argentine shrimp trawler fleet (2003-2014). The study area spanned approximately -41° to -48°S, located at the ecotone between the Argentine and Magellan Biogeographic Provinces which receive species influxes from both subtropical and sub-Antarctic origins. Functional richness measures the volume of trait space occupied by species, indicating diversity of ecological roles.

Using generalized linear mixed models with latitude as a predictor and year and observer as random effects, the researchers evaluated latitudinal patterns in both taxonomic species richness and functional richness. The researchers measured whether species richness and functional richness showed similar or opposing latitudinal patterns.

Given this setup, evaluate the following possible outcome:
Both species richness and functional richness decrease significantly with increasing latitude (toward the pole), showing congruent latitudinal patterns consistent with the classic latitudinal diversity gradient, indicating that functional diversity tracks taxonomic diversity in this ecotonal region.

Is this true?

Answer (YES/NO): NO